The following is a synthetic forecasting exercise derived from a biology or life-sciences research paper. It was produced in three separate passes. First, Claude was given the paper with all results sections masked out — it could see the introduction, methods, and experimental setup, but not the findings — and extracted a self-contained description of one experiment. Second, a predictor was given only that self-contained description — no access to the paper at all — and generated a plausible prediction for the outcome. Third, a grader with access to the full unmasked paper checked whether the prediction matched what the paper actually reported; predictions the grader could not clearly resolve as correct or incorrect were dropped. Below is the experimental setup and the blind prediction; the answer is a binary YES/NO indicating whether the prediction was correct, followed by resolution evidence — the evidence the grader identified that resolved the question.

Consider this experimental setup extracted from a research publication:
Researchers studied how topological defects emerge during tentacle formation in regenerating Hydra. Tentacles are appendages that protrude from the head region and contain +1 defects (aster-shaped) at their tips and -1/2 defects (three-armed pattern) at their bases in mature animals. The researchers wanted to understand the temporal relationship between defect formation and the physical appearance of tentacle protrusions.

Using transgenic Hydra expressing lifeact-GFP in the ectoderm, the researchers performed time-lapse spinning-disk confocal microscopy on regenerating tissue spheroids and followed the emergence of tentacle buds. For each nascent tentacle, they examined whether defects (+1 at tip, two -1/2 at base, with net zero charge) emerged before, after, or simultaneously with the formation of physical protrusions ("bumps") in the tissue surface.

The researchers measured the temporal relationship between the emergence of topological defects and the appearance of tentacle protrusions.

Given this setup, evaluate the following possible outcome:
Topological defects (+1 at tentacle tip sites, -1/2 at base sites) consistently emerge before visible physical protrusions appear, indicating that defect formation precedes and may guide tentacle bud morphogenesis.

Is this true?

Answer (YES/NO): NO